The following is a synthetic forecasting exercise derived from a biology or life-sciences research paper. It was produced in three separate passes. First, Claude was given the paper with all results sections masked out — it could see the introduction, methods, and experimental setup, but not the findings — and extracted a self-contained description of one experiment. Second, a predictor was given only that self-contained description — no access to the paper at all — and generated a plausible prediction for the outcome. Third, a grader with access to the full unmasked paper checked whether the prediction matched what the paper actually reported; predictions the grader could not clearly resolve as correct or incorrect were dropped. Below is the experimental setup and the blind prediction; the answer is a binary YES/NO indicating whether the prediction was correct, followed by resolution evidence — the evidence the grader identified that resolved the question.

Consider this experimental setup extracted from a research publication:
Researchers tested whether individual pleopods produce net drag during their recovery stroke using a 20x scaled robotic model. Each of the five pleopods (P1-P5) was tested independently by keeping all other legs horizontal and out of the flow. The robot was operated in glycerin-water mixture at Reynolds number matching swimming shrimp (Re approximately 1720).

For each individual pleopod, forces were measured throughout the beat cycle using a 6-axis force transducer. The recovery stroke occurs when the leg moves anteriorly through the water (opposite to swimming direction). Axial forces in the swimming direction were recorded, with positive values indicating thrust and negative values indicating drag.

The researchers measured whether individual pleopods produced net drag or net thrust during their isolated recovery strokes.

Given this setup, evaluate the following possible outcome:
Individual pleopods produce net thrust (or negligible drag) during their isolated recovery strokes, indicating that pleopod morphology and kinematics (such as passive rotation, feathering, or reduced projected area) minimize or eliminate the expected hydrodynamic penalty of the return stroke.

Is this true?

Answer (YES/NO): NO